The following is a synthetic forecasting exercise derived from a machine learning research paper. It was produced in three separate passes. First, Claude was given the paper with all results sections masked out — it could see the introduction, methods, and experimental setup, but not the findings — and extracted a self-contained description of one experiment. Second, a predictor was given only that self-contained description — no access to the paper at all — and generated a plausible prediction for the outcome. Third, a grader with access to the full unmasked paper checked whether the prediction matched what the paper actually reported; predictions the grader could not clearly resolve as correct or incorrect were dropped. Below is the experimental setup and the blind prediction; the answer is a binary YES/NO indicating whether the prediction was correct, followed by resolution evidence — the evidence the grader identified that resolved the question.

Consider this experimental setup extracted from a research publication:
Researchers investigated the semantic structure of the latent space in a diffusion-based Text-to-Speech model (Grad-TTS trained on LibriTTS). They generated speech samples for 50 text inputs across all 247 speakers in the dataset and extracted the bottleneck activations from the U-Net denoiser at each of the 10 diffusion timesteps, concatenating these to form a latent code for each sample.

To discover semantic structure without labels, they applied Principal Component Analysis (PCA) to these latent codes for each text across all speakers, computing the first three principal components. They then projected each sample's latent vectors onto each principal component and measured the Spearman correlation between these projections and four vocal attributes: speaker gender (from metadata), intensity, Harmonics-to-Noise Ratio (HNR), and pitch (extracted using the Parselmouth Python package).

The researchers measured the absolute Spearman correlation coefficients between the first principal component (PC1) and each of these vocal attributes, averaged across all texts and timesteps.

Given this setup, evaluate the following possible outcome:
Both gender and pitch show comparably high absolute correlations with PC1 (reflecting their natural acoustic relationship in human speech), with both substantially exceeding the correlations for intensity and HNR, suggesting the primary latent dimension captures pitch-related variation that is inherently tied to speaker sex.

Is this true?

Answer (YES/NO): NO